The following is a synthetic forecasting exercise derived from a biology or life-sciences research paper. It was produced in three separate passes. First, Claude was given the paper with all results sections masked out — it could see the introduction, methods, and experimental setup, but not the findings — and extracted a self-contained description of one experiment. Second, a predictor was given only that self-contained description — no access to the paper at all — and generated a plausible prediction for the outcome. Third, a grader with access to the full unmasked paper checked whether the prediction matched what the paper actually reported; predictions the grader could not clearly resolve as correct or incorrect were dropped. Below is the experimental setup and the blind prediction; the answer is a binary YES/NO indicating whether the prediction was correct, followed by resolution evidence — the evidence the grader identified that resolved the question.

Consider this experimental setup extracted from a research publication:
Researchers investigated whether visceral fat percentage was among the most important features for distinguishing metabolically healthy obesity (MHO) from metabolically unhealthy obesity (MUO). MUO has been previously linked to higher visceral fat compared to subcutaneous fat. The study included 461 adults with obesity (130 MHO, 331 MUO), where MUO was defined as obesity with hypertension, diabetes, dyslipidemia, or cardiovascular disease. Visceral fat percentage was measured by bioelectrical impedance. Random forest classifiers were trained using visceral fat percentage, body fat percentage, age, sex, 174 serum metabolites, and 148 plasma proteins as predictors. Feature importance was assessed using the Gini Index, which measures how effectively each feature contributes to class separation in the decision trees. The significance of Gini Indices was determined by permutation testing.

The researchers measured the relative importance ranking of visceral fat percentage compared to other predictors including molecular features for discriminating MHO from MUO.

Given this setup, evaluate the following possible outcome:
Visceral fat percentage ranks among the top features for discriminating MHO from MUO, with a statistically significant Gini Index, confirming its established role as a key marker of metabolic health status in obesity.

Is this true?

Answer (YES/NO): YES